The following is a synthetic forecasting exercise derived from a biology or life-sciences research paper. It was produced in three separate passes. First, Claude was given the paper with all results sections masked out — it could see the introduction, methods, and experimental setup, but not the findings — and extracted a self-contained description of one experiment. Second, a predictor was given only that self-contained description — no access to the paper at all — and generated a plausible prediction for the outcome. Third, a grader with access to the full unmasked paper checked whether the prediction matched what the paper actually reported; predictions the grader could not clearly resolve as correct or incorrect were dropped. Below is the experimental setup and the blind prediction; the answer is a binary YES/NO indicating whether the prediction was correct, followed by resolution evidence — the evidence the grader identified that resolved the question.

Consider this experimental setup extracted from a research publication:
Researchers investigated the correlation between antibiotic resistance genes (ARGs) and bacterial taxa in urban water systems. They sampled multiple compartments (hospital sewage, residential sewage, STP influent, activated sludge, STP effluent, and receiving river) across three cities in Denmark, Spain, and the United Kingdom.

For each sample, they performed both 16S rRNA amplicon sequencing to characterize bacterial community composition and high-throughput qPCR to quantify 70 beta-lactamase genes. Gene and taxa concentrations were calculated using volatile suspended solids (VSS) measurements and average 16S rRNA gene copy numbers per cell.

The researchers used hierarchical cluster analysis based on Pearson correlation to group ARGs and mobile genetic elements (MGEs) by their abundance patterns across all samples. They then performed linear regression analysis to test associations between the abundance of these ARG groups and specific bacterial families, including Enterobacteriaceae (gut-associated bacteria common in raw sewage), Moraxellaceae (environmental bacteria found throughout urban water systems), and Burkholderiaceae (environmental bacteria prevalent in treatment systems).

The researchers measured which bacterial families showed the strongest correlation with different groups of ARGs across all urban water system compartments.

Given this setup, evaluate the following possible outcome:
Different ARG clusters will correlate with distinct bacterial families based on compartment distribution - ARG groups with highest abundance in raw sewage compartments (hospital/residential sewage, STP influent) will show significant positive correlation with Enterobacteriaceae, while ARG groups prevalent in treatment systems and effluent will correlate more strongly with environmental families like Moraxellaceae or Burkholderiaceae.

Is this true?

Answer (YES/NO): YES